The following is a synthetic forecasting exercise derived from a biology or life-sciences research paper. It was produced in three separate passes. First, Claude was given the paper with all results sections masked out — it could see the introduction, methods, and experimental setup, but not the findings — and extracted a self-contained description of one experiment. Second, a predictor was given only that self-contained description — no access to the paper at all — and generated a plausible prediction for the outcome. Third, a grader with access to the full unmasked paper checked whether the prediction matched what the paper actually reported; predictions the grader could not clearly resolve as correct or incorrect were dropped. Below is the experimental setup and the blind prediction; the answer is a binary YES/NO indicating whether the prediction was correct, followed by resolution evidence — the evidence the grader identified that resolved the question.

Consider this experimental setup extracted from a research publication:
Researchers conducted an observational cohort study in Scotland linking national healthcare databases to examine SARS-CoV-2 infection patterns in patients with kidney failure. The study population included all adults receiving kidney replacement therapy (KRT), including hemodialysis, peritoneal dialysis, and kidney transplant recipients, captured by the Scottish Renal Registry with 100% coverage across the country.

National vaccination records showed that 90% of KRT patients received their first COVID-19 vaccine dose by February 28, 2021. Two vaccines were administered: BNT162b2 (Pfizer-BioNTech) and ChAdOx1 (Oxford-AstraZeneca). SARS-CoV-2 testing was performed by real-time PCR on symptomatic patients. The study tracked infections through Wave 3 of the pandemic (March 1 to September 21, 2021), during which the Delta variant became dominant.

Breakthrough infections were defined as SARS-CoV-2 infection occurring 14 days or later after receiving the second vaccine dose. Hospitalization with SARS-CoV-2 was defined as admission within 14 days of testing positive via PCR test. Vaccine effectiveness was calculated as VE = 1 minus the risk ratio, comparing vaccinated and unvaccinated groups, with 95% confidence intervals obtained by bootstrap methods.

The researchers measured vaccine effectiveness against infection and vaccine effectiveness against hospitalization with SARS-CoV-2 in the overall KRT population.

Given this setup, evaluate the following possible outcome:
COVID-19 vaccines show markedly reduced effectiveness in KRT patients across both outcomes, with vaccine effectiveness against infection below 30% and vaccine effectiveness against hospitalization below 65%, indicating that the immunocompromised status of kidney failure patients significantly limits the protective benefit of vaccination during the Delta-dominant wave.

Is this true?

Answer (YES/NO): NO